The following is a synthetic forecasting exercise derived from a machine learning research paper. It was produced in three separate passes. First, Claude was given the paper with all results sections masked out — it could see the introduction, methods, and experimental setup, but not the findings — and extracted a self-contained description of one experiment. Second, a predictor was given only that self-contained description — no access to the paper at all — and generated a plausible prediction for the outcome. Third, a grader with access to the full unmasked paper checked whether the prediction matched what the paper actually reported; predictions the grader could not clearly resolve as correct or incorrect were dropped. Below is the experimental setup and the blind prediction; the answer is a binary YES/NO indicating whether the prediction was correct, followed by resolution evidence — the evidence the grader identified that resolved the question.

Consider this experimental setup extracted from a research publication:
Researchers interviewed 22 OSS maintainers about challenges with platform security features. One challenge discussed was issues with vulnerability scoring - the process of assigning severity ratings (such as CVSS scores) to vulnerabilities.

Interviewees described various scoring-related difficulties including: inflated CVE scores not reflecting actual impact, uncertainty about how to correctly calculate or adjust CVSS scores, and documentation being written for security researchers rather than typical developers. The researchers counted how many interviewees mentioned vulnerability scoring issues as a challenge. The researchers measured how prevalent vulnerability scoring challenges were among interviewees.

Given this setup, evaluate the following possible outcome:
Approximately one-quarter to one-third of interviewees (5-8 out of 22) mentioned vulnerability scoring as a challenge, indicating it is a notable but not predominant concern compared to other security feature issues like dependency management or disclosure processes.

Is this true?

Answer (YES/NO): NO